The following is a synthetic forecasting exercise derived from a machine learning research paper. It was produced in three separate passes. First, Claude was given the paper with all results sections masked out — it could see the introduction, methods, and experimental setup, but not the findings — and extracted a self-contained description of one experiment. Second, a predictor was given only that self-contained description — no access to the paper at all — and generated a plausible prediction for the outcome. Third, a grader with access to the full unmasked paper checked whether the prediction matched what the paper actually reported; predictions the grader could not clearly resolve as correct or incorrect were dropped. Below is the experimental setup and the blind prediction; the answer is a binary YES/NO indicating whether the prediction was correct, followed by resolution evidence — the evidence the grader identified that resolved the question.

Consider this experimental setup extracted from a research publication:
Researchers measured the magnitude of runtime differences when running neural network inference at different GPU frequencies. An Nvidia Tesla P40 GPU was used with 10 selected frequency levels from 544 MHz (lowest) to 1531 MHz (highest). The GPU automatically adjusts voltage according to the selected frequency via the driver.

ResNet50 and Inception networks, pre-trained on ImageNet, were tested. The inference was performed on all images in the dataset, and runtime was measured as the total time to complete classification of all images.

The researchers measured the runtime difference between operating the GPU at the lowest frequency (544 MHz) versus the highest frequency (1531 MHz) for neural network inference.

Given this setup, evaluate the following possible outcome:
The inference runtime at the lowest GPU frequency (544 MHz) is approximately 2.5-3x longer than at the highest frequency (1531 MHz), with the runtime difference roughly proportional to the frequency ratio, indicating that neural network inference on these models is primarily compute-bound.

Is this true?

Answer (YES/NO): NO